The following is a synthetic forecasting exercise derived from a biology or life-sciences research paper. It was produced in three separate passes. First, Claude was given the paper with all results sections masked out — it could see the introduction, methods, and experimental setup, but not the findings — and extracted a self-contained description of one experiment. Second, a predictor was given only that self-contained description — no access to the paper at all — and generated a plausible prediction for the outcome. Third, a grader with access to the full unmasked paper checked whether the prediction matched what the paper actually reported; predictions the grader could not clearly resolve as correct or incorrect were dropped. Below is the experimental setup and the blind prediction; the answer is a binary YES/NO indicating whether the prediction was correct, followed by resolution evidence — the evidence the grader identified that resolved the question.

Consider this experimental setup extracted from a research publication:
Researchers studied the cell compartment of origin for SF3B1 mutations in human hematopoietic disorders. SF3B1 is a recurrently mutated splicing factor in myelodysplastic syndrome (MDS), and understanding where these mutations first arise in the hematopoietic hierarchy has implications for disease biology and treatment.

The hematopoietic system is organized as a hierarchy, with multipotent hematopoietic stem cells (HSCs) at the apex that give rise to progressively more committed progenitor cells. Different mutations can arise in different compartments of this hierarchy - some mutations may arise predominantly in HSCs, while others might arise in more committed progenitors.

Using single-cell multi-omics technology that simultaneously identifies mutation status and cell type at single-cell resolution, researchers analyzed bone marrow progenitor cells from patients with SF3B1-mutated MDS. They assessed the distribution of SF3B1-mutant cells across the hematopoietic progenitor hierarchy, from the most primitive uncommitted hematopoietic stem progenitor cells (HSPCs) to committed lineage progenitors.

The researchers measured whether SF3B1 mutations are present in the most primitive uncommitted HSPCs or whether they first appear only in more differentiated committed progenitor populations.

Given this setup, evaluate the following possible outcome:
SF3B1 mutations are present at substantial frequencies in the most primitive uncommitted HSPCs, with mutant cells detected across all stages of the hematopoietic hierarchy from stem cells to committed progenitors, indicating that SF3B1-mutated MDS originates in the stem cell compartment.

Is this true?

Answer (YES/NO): YES